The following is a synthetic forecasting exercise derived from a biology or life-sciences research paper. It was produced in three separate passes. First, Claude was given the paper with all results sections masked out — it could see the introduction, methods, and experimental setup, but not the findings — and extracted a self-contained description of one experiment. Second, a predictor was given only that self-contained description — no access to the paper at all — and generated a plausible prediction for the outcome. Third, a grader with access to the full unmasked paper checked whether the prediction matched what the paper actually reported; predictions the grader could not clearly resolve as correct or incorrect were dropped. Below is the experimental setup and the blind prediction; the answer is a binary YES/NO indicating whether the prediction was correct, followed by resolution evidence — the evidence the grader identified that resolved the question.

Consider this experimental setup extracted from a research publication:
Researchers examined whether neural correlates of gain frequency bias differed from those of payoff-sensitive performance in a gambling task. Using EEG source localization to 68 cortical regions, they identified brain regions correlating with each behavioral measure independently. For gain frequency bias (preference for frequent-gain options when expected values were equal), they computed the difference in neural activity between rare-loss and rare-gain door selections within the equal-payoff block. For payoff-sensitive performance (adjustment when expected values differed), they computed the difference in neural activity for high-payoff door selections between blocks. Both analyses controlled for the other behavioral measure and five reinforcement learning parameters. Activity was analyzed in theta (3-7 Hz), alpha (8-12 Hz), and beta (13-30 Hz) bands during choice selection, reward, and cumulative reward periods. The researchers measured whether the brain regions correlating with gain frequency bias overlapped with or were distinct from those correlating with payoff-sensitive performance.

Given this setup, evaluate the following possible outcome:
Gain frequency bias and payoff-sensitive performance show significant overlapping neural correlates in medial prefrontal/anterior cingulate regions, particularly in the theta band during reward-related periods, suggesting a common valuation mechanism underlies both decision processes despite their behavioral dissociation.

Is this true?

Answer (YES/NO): NO